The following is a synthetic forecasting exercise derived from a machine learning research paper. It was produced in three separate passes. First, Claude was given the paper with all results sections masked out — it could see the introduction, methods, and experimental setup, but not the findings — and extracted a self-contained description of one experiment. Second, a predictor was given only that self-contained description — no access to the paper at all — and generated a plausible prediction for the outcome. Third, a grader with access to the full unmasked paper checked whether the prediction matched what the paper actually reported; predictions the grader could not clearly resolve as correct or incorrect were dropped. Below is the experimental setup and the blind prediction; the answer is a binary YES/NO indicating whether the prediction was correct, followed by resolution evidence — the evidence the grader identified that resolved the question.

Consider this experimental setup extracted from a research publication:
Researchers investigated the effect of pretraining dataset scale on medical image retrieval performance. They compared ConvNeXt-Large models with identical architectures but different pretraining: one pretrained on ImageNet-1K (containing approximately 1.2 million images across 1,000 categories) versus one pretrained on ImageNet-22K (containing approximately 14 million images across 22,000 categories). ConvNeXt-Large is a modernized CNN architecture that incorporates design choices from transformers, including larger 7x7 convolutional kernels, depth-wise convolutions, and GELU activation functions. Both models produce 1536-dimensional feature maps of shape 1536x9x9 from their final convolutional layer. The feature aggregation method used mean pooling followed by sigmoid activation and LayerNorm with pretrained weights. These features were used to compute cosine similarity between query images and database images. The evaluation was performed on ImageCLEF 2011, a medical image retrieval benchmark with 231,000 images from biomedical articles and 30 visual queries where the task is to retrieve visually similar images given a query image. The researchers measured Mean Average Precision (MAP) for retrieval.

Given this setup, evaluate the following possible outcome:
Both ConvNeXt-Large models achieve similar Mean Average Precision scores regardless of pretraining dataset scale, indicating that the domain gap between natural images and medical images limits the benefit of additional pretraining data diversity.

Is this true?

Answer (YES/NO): NO